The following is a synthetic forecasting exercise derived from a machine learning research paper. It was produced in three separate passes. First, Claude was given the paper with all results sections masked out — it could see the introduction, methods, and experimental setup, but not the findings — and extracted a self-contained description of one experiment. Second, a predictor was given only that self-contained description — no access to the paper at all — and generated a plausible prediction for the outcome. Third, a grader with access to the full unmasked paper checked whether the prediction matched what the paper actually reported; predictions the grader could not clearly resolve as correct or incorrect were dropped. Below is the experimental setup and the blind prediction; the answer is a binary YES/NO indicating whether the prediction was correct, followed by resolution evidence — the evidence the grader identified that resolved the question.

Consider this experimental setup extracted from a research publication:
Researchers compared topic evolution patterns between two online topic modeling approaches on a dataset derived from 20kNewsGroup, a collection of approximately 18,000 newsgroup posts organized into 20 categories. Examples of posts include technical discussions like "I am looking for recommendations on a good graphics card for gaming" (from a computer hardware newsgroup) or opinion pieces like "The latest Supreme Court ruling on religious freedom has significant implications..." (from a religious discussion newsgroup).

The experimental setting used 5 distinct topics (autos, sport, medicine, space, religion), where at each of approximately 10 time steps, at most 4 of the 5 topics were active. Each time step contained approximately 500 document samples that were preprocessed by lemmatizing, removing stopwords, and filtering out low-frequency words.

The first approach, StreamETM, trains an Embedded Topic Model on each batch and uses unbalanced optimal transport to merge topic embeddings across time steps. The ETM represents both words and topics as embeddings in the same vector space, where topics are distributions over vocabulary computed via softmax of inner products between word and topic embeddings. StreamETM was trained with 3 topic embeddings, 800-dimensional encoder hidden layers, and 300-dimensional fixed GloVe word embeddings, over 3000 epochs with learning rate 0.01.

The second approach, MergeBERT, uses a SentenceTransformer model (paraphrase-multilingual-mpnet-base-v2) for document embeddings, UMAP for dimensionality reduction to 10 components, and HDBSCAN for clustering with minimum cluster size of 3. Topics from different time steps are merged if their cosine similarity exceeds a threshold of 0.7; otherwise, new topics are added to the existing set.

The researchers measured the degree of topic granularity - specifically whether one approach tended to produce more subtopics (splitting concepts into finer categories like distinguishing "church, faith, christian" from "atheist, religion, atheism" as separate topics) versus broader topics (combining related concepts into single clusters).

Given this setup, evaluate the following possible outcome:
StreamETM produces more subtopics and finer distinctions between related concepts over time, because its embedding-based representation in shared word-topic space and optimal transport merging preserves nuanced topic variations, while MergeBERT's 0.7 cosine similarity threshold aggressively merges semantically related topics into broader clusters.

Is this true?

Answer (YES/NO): NO